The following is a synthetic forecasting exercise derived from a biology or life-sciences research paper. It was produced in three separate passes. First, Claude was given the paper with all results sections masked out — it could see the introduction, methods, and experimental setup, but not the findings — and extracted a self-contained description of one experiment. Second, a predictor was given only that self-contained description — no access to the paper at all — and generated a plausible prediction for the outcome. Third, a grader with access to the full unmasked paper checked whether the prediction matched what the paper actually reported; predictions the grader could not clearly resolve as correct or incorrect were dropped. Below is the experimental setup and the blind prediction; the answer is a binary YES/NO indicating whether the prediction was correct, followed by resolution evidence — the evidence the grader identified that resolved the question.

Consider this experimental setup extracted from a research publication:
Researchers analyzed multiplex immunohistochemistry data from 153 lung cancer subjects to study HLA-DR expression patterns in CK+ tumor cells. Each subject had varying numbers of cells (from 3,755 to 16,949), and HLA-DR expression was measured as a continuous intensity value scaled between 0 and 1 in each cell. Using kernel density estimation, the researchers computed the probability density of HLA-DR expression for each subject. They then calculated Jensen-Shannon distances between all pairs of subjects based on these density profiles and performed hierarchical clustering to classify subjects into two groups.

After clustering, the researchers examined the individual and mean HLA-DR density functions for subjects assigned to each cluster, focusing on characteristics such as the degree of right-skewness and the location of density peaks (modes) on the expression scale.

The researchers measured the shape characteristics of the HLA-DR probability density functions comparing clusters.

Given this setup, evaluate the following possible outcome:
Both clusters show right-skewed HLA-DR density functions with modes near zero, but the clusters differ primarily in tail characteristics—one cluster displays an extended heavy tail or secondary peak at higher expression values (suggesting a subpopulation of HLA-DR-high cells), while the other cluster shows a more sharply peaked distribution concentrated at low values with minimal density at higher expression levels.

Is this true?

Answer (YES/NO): NO